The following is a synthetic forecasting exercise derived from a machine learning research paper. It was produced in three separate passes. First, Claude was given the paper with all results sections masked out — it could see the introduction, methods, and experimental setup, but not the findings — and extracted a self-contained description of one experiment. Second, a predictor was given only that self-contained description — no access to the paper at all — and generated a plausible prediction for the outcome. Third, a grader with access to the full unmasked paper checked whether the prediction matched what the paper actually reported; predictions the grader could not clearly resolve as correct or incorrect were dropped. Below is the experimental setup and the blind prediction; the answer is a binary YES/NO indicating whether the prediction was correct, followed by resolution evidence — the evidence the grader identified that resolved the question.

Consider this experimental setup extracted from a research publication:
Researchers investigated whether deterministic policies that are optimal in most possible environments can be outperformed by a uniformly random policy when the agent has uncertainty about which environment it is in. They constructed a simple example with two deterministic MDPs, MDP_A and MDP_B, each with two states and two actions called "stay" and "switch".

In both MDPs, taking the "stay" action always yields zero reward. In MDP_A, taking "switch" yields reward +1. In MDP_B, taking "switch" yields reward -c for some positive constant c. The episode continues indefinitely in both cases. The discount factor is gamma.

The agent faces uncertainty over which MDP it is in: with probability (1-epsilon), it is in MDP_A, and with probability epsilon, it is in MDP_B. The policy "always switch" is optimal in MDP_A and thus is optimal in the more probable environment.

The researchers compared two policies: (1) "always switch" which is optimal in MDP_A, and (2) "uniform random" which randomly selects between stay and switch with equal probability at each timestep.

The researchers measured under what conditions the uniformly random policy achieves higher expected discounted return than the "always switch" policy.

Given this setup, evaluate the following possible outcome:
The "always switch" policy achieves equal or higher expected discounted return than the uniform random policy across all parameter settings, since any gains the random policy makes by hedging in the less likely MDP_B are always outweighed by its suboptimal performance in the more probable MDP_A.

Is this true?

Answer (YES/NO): NO